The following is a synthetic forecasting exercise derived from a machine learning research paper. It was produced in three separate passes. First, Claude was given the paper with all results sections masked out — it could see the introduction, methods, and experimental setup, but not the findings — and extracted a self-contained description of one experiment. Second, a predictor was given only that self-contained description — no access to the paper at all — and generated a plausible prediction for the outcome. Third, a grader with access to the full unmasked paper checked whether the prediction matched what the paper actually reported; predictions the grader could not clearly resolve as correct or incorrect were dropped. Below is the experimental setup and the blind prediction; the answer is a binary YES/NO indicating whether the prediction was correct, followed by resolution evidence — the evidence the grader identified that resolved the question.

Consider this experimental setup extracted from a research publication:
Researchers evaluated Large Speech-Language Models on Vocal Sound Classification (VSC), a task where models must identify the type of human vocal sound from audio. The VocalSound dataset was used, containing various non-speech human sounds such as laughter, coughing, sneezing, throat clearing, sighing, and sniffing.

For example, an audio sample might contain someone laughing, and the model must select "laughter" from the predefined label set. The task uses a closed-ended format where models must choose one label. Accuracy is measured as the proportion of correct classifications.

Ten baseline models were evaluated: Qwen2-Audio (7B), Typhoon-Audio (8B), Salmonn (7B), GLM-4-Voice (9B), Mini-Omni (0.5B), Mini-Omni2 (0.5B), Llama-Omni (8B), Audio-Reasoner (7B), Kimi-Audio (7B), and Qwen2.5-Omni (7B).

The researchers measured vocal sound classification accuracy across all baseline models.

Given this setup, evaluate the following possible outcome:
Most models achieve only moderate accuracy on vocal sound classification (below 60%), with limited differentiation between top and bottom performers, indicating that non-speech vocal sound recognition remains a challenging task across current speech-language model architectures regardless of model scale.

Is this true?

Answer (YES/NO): NO